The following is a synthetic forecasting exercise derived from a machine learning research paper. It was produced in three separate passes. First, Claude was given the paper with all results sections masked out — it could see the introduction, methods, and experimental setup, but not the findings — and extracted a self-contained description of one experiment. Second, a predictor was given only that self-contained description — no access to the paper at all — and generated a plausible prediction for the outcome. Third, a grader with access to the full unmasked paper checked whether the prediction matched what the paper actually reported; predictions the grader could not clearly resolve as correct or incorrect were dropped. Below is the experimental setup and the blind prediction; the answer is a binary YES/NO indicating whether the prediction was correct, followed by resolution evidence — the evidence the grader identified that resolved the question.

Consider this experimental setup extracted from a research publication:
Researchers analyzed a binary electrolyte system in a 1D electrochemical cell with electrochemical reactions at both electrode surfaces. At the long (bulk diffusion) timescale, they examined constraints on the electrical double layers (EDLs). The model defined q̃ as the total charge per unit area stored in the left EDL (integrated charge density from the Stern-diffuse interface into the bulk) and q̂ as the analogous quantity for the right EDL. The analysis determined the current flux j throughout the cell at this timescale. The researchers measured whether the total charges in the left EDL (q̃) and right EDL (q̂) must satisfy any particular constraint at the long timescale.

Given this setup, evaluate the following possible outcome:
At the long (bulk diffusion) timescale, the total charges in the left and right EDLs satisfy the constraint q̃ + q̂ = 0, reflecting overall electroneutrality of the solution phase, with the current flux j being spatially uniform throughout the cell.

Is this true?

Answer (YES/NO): YES